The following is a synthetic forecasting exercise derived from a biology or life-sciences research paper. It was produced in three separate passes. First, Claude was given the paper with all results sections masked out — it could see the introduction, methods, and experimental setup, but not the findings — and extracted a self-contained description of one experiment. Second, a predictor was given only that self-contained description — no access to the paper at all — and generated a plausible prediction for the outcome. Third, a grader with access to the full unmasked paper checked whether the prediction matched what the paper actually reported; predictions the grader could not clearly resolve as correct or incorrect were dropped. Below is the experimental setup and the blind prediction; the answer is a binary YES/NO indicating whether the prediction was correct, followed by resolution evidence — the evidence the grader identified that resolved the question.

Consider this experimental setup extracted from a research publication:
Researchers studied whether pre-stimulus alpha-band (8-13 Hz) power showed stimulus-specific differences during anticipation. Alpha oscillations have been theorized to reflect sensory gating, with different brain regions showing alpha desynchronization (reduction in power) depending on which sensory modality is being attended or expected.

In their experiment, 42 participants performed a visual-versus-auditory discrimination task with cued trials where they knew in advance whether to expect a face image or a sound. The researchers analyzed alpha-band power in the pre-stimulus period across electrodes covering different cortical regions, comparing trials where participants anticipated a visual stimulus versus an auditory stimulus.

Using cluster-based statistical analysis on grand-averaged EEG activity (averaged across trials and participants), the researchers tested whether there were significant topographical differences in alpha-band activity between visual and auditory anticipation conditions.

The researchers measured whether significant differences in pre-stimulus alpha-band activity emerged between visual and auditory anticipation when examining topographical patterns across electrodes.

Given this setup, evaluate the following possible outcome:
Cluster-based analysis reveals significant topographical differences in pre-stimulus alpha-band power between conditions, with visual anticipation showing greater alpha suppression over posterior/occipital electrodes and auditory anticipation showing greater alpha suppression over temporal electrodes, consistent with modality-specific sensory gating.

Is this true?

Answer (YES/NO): NO